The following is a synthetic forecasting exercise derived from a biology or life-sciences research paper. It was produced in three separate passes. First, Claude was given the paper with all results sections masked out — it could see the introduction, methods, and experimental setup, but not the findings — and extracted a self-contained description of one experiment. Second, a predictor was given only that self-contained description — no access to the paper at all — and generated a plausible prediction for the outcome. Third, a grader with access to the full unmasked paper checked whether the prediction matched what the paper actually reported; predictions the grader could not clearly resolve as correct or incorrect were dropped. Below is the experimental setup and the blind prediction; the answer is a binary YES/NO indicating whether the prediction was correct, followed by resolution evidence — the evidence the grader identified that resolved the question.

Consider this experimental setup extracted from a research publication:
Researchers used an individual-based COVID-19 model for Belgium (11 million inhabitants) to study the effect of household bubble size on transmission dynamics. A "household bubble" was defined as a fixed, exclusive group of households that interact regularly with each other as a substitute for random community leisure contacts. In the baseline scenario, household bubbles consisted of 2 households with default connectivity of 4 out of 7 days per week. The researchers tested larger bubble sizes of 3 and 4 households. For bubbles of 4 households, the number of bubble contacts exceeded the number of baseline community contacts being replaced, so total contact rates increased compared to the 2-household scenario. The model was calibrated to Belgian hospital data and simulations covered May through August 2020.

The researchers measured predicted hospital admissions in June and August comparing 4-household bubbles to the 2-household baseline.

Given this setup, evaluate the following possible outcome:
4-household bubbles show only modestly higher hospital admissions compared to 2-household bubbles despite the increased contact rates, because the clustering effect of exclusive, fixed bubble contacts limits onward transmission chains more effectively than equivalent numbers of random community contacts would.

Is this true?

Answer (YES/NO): NO